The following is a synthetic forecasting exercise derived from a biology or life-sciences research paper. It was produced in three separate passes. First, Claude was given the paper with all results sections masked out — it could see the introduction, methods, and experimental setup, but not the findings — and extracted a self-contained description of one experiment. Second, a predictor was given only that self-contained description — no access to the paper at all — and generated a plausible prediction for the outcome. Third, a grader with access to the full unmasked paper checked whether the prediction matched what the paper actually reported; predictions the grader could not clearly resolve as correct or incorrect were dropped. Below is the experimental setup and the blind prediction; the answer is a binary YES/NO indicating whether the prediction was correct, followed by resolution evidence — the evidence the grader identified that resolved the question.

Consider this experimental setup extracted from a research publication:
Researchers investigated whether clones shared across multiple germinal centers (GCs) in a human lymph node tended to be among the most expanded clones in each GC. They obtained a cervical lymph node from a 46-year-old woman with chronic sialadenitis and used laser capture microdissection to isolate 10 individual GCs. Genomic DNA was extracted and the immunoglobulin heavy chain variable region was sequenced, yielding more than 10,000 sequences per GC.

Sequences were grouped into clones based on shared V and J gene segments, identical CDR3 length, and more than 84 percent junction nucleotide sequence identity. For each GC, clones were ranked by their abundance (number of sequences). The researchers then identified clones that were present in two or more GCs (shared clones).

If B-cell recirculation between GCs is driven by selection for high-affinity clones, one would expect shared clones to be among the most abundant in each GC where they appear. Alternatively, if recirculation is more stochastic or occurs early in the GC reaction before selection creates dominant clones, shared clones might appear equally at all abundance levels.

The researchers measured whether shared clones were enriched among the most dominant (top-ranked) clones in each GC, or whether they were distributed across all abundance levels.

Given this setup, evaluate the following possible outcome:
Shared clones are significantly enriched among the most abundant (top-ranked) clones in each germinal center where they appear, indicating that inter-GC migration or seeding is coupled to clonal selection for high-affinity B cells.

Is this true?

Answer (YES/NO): NO